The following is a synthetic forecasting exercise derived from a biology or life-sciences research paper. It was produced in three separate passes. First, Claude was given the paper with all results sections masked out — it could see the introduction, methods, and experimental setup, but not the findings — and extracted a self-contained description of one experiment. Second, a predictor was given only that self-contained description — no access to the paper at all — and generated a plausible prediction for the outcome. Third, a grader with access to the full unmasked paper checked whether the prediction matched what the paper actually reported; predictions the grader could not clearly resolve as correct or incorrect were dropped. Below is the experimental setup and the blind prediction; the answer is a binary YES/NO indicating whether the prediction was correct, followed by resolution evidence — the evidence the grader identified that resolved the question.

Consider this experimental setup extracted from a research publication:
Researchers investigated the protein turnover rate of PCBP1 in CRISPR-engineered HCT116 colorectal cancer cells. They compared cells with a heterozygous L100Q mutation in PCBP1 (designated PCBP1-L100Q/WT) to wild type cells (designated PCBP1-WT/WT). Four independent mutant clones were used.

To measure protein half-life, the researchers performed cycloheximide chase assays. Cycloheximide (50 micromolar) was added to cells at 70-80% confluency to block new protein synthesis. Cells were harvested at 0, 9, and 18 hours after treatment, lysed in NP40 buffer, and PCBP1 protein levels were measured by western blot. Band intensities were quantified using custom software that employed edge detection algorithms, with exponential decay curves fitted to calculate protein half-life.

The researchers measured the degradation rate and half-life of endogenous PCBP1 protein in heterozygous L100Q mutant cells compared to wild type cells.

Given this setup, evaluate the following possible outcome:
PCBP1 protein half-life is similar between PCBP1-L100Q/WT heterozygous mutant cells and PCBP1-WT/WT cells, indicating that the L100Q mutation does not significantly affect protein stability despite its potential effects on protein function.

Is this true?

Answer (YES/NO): NO